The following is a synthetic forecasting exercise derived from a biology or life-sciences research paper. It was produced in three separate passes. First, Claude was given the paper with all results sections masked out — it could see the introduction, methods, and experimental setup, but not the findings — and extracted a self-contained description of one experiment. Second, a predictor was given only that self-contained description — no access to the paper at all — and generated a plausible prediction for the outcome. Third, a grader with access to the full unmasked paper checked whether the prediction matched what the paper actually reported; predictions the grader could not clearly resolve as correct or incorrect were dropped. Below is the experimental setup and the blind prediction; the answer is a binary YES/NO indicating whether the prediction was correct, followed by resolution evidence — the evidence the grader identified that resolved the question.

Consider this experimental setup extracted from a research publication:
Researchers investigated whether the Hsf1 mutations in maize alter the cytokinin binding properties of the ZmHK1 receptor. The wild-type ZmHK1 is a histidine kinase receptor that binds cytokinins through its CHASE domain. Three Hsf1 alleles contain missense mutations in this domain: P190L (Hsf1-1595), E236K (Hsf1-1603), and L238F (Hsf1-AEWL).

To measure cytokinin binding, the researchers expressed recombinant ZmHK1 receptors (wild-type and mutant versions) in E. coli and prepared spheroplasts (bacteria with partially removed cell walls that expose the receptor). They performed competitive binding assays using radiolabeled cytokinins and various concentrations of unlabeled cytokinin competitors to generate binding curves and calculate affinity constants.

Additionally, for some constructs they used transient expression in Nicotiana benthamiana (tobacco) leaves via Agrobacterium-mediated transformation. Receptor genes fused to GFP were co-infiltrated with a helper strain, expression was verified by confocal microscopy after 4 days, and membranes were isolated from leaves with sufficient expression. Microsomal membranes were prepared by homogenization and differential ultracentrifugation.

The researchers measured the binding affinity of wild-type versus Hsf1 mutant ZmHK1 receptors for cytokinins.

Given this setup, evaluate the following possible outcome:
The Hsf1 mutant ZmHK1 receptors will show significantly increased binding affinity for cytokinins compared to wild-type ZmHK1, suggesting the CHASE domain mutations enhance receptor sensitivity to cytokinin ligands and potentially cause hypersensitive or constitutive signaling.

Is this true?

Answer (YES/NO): YES